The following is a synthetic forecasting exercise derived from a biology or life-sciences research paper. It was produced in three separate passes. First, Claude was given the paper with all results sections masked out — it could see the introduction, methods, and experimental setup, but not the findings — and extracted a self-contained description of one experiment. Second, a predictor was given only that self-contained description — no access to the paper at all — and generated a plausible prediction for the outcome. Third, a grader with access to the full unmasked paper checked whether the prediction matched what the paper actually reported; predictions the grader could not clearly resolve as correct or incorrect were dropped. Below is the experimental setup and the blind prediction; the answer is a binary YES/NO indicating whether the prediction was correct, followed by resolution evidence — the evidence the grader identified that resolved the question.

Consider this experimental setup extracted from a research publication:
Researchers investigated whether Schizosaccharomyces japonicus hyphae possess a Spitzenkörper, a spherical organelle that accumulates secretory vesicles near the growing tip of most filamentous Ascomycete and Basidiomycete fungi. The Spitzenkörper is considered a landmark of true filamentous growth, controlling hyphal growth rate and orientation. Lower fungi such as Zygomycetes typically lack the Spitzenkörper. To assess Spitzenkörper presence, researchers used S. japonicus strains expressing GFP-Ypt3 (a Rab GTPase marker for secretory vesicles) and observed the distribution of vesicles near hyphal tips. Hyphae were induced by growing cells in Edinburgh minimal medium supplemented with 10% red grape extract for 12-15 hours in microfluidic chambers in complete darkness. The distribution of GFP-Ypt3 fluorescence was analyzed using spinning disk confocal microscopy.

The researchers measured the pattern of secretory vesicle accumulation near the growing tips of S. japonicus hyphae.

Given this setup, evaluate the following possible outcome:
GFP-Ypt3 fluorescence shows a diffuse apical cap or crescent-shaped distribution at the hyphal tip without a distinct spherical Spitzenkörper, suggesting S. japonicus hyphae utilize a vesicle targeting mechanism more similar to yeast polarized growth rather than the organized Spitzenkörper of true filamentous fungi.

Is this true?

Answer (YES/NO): YES